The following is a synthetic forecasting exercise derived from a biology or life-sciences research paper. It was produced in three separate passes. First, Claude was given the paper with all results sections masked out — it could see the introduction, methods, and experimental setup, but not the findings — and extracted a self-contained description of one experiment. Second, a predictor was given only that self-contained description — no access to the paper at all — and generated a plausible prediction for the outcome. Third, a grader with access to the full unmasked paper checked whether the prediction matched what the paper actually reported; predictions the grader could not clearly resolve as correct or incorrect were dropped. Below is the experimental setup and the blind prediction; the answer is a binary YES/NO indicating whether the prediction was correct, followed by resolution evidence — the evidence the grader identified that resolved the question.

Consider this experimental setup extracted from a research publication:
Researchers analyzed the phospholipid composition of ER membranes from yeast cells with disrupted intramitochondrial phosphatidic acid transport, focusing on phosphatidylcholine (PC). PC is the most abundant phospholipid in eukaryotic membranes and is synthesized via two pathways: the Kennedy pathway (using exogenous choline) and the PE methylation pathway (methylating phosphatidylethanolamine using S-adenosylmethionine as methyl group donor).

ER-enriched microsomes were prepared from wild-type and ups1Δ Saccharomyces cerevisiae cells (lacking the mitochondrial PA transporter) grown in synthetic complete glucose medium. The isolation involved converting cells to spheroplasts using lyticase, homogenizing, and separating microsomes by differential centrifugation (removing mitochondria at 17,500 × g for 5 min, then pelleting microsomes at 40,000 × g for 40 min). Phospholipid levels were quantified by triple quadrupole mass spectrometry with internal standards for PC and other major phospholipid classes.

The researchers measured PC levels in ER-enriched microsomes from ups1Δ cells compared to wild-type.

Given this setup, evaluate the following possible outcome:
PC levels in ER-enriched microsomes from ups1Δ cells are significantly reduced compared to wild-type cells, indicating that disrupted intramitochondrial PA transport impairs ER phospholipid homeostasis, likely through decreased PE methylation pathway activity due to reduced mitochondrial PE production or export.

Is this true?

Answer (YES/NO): NO